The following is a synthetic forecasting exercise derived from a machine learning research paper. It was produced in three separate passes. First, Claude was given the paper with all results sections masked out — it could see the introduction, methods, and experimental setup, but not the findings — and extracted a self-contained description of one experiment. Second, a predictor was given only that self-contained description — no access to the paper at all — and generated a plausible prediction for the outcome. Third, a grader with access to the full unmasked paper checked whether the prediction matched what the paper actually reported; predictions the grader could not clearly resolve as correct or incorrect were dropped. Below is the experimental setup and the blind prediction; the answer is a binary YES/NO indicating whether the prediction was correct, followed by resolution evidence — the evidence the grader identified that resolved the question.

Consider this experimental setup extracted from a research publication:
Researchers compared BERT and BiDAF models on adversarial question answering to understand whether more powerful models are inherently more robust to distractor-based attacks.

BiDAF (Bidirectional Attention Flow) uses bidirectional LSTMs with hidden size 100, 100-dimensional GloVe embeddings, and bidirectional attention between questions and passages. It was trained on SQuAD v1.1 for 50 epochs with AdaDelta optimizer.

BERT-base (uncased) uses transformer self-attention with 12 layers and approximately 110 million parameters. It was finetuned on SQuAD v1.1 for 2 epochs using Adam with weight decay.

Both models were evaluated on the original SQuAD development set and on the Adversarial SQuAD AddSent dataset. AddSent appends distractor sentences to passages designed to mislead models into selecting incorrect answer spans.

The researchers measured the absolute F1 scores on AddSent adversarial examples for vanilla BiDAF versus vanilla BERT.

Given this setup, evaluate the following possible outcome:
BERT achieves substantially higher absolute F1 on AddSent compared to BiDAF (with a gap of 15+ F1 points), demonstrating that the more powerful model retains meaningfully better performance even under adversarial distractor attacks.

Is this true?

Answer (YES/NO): YES